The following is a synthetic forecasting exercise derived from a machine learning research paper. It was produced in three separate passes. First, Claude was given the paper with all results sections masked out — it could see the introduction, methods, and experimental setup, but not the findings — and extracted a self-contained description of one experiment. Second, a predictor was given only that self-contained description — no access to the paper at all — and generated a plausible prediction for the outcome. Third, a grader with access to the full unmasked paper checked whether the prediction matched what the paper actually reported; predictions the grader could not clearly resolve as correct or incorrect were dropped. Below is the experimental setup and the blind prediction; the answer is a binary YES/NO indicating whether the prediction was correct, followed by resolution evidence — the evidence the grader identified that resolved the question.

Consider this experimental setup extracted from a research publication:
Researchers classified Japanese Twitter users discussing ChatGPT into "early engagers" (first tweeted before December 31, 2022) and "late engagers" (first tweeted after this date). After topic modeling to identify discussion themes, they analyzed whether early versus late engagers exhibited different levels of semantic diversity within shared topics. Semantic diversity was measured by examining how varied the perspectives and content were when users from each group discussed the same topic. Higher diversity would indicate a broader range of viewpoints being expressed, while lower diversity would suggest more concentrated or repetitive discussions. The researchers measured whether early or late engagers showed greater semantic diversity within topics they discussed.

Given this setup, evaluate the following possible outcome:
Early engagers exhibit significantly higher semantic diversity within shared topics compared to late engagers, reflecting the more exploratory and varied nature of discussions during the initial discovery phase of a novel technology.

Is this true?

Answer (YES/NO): NO